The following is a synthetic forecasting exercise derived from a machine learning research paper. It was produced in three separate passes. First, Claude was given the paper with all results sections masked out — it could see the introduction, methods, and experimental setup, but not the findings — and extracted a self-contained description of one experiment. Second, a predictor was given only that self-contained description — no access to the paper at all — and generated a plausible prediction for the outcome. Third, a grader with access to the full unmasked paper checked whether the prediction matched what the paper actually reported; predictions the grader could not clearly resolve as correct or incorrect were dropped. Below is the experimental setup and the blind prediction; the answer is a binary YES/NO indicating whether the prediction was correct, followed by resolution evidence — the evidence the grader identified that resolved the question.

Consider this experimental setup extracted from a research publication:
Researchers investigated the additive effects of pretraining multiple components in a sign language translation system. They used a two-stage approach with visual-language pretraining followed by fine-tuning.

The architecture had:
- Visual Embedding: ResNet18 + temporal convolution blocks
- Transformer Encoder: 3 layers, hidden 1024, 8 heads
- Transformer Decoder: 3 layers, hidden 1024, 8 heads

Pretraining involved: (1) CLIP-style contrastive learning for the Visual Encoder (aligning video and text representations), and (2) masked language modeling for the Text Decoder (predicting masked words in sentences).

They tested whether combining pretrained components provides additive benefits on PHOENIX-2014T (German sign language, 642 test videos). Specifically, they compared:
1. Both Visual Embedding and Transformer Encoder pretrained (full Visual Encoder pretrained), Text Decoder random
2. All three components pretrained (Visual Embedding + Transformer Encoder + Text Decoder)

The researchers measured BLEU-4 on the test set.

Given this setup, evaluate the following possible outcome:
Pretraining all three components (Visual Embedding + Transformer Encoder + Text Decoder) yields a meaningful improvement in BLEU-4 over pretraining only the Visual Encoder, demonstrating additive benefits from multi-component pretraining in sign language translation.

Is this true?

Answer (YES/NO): NO